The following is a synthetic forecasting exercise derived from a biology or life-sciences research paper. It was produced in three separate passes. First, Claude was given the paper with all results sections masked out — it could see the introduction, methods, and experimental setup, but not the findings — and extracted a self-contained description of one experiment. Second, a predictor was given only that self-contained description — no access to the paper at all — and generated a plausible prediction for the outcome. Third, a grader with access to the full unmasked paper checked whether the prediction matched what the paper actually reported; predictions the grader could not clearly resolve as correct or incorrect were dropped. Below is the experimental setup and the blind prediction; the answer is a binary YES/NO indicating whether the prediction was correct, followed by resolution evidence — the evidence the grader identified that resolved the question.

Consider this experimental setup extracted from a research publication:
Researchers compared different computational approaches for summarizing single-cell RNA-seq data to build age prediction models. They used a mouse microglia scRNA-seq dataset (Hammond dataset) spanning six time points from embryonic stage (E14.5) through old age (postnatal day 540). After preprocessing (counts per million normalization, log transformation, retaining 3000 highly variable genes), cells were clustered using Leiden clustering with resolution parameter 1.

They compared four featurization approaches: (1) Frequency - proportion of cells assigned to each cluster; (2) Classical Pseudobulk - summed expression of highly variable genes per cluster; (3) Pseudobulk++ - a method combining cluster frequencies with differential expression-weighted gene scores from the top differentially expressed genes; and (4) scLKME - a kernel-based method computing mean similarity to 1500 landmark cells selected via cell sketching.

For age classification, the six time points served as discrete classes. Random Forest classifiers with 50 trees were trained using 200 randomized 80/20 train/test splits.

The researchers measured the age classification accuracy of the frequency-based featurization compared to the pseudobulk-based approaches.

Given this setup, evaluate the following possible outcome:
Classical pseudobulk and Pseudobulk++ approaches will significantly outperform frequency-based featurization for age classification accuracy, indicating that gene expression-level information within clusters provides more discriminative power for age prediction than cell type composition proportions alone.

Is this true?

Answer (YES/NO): NO